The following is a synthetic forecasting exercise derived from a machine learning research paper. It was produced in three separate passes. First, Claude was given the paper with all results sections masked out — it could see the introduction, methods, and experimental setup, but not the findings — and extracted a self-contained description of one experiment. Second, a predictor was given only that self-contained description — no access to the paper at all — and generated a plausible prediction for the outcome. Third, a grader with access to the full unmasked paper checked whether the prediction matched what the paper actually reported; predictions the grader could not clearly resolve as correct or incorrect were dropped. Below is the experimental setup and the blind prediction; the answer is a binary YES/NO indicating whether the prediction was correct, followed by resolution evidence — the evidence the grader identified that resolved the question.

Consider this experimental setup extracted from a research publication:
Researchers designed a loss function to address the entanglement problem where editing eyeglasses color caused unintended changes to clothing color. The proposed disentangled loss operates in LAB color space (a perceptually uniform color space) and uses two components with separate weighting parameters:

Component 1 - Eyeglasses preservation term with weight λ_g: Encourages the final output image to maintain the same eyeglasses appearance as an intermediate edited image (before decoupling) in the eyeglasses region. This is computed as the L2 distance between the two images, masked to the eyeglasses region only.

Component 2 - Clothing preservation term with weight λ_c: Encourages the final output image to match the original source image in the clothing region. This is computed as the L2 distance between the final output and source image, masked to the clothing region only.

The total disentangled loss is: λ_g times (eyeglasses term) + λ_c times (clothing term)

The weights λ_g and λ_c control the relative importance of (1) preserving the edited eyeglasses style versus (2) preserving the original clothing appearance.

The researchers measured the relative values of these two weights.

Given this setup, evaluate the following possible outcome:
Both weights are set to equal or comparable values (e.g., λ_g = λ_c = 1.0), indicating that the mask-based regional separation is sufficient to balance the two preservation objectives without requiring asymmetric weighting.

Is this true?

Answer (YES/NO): YES